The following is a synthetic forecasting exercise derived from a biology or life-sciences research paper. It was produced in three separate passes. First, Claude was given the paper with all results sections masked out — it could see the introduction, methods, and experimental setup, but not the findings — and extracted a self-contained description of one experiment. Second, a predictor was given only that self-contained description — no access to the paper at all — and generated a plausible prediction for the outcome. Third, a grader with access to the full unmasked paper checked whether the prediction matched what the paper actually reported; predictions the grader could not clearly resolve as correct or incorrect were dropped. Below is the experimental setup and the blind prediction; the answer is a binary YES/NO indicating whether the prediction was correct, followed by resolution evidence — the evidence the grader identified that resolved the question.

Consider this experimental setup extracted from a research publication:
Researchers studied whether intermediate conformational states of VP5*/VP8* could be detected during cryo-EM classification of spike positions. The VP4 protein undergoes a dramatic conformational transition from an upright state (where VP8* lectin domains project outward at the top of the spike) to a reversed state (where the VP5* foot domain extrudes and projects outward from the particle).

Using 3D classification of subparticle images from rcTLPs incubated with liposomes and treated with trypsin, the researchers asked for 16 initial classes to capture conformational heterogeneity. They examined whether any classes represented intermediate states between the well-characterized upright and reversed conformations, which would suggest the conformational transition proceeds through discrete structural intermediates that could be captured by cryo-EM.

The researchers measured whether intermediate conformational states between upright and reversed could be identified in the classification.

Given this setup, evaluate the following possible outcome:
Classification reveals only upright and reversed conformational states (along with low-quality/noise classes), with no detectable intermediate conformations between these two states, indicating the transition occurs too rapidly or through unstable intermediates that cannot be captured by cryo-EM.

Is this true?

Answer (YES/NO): NO